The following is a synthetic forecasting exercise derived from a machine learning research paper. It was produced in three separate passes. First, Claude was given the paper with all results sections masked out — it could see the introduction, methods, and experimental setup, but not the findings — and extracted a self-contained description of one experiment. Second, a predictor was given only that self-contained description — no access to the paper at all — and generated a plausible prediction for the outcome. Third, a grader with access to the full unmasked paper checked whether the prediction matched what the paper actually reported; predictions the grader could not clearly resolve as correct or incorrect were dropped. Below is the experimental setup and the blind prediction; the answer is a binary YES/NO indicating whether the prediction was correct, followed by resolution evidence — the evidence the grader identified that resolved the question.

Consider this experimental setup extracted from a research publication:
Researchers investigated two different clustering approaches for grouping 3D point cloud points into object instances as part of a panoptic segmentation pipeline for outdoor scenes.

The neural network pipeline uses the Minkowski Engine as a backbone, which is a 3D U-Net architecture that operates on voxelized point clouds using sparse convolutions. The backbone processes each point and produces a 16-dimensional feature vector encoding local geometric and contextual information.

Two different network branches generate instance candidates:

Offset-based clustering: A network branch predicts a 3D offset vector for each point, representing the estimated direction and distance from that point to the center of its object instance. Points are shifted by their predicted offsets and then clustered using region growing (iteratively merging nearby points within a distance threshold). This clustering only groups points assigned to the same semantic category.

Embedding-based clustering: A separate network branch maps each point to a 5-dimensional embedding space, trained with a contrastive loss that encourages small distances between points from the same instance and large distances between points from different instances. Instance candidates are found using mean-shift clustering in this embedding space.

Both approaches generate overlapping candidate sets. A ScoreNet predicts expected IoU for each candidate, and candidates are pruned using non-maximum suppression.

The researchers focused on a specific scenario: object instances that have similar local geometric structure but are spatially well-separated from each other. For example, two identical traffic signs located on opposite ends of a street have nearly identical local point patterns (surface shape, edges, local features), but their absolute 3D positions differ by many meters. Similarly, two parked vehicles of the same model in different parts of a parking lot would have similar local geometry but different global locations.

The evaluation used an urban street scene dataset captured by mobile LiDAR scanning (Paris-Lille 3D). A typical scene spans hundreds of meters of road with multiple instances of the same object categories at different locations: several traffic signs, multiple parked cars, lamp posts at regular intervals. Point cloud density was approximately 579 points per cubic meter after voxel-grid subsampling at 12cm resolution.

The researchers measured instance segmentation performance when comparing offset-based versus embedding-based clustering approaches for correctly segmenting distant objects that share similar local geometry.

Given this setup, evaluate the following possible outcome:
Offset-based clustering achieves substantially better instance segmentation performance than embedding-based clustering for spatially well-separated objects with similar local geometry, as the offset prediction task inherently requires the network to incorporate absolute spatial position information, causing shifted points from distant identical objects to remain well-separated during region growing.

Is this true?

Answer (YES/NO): YES